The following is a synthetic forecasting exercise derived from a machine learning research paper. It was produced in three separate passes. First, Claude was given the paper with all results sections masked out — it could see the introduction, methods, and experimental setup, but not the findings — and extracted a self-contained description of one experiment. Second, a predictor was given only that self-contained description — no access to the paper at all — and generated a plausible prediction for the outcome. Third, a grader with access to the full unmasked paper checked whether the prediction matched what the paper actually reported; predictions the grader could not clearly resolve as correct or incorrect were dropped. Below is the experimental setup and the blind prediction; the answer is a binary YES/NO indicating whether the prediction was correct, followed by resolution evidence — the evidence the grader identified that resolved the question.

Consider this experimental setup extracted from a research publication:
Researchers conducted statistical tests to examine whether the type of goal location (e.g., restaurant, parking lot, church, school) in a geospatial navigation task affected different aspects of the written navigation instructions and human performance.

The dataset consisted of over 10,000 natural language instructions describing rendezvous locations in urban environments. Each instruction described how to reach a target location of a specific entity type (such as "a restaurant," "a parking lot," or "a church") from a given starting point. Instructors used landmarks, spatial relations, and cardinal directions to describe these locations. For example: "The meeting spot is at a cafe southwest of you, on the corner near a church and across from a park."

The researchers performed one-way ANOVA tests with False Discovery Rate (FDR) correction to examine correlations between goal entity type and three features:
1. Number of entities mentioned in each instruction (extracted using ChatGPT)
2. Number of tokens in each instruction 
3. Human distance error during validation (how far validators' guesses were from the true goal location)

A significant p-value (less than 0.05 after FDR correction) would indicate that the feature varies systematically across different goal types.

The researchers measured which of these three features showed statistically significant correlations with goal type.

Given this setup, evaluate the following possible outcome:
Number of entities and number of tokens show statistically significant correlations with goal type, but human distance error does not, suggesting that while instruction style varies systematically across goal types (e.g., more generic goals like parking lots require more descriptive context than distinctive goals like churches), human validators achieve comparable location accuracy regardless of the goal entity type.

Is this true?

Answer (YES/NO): YES